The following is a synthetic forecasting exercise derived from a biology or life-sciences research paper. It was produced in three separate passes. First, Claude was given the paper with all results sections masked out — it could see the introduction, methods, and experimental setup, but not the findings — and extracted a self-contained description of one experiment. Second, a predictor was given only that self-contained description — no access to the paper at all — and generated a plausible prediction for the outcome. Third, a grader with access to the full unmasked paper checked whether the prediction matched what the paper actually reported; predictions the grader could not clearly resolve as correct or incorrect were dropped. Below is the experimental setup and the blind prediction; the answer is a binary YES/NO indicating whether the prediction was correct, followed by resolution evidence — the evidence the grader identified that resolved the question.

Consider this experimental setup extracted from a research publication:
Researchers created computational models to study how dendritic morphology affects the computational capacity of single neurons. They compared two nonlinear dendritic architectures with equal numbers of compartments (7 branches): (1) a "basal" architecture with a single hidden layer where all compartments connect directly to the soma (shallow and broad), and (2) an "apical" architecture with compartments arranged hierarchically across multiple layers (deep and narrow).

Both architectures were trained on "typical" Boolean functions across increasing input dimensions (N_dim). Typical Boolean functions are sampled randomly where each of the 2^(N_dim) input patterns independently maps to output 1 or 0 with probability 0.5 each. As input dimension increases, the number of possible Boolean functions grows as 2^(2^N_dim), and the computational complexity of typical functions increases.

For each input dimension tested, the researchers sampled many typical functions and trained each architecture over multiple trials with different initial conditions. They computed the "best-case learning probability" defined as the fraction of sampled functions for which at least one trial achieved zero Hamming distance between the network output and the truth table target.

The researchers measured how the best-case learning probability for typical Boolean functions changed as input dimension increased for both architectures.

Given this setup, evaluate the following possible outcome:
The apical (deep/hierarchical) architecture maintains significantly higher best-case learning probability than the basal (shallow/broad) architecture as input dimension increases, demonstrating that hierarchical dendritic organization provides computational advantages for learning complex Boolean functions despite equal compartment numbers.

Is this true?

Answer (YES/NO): NO